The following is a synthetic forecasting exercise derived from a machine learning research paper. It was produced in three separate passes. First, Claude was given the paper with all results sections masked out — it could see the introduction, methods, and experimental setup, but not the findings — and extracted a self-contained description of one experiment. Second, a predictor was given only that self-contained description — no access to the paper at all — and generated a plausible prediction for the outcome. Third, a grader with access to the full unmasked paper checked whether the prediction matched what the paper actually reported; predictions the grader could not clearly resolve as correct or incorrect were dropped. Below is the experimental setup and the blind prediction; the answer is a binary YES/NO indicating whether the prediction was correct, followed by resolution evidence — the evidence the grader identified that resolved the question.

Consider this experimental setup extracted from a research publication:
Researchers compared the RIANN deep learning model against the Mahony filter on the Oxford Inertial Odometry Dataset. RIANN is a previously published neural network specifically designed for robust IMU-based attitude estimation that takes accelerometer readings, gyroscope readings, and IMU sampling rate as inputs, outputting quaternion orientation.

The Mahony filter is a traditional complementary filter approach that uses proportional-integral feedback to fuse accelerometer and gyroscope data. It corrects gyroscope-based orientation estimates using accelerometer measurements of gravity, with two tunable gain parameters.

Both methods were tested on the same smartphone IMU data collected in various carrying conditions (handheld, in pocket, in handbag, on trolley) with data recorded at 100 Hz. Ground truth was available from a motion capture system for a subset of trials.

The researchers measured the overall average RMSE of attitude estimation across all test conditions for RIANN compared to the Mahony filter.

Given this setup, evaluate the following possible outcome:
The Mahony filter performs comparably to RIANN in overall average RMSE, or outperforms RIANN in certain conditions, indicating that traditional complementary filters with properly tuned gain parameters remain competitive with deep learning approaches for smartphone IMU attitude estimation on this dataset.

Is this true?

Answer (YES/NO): YES